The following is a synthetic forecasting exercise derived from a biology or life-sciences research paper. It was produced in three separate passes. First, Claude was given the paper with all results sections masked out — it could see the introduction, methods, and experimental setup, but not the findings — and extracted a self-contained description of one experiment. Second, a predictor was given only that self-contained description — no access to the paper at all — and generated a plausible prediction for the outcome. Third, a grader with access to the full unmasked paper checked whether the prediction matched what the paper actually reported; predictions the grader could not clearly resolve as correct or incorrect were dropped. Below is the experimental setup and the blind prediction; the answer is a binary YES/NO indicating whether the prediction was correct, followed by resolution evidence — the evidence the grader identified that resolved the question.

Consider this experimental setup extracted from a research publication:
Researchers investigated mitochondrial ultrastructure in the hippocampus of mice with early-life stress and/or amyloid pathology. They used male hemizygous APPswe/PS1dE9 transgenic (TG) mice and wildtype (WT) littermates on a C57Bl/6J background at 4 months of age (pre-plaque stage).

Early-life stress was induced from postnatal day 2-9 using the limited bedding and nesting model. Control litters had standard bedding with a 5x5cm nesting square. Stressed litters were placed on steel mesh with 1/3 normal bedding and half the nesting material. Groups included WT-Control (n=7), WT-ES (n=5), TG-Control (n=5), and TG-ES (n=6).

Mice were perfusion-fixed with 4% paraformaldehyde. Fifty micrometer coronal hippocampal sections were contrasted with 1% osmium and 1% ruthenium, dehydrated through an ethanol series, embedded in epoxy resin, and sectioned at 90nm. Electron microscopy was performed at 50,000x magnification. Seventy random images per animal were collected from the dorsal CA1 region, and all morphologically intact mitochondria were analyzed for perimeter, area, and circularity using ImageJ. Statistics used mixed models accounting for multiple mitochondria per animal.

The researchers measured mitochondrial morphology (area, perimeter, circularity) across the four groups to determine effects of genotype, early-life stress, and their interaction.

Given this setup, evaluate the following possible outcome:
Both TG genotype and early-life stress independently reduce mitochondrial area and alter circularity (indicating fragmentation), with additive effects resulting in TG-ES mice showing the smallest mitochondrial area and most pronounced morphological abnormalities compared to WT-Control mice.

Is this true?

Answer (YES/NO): NO